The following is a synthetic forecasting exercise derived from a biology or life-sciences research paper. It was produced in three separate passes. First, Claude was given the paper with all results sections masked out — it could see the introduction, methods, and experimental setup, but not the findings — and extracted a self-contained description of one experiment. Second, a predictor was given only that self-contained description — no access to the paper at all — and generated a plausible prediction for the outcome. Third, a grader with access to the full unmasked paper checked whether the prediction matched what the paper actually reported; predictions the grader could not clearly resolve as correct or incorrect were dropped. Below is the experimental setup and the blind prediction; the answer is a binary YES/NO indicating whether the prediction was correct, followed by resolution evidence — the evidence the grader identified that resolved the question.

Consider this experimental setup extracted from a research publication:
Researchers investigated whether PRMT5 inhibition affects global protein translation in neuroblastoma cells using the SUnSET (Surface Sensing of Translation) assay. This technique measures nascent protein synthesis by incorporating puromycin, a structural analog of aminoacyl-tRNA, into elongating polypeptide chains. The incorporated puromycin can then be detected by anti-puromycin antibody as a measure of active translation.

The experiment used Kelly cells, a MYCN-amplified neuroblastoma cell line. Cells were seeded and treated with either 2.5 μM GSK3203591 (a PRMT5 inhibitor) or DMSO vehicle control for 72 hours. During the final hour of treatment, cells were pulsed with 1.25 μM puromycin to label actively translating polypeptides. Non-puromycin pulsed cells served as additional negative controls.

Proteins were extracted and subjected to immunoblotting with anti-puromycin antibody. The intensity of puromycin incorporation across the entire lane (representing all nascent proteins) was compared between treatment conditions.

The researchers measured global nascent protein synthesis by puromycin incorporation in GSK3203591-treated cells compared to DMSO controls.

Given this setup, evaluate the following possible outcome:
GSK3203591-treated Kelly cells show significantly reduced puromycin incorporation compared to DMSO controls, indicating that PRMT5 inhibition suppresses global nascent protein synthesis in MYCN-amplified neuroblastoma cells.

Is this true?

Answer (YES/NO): YES